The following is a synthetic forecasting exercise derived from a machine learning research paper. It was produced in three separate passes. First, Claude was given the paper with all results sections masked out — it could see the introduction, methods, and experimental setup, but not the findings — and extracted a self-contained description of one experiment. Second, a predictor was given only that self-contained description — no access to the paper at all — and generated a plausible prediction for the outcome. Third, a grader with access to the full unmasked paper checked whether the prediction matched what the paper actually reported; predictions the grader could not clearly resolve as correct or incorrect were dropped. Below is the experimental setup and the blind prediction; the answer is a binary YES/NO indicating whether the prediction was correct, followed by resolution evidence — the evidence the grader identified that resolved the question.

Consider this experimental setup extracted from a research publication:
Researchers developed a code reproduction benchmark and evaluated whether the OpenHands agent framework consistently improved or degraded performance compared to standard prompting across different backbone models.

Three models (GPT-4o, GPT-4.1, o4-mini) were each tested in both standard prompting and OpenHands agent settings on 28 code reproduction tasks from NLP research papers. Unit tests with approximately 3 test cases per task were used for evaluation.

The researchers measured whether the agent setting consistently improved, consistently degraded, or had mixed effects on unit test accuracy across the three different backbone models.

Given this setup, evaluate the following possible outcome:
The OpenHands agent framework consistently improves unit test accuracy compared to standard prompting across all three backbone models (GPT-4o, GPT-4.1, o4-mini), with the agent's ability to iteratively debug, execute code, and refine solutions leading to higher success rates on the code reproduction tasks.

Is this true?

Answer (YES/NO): NO